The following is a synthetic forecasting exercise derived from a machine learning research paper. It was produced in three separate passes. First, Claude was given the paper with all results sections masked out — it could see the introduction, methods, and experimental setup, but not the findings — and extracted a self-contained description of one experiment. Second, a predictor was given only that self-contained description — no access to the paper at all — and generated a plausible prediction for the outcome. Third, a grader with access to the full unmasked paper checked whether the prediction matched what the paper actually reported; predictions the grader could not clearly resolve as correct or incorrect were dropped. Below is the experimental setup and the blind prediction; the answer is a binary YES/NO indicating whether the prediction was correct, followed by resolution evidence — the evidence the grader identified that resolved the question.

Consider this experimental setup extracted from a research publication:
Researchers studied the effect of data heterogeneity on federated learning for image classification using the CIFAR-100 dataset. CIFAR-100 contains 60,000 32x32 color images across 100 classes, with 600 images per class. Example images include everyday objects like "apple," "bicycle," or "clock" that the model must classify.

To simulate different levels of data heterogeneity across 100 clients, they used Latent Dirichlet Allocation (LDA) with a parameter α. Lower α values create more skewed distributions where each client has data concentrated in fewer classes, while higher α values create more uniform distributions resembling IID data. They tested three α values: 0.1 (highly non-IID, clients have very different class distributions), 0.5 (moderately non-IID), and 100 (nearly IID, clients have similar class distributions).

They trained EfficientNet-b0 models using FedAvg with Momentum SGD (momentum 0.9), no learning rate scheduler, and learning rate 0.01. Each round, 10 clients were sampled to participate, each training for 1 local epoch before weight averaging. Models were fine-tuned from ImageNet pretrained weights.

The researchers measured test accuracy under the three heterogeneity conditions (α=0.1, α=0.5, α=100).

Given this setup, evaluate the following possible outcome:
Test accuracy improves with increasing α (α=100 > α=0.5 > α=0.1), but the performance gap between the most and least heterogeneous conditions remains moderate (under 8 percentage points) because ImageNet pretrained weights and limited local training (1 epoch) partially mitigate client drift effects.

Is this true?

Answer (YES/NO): NO